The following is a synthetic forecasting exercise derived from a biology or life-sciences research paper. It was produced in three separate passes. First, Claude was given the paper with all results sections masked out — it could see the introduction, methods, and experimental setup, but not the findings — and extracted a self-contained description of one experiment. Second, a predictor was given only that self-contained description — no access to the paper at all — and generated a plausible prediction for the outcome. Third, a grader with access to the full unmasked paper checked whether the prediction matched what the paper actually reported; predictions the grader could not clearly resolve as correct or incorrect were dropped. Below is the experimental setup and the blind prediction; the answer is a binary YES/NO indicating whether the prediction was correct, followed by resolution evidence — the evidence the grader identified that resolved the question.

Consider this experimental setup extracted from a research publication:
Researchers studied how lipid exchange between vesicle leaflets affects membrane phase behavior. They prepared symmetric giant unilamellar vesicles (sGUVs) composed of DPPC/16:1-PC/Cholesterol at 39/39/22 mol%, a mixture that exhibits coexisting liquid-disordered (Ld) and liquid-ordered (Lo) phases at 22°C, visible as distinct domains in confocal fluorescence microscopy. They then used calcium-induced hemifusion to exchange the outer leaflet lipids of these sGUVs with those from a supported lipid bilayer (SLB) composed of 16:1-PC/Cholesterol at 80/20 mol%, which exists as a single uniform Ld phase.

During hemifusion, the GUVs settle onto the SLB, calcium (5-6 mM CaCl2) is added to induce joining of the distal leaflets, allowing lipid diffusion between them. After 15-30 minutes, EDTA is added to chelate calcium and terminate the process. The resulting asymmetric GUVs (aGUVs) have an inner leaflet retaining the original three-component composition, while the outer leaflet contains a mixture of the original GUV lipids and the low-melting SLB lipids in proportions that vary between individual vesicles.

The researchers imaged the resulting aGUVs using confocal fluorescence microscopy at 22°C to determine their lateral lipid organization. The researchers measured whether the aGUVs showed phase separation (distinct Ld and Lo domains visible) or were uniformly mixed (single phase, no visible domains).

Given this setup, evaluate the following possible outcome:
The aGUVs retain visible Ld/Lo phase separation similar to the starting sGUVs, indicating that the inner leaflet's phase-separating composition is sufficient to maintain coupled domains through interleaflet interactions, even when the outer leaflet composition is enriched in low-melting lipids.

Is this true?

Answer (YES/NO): NO